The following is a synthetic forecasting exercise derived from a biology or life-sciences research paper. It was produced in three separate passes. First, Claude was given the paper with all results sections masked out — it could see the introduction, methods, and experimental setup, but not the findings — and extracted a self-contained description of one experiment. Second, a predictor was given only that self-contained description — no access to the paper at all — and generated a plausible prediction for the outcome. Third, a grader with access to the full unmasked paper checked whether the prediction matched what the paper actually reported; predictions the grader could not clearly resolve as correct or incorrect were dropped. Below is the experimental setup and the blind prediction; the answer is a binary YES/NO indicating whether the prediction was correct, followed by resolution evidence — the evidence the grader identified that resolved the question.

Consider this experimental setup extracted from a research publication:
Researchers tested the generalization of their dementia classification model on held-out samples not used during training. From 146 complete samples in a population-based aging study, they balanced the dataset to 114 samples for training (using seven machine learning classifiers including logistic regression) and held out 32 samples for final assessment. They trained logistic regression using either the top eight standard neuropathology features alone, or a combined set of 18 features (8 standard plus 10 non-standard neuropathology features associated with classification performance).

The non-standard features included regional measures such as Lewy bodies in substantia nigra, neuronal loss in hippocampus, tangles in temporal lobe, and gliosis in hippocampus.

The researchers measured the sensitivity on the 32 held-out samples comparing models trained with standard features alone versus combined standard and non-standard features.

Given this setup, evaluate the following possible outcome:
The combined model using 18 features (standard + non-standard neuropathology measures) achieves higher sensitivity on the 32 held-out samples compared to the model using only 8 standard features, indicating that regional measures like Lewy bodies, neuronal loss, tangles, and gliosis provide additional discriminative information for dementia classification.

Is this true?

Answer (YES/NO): YES